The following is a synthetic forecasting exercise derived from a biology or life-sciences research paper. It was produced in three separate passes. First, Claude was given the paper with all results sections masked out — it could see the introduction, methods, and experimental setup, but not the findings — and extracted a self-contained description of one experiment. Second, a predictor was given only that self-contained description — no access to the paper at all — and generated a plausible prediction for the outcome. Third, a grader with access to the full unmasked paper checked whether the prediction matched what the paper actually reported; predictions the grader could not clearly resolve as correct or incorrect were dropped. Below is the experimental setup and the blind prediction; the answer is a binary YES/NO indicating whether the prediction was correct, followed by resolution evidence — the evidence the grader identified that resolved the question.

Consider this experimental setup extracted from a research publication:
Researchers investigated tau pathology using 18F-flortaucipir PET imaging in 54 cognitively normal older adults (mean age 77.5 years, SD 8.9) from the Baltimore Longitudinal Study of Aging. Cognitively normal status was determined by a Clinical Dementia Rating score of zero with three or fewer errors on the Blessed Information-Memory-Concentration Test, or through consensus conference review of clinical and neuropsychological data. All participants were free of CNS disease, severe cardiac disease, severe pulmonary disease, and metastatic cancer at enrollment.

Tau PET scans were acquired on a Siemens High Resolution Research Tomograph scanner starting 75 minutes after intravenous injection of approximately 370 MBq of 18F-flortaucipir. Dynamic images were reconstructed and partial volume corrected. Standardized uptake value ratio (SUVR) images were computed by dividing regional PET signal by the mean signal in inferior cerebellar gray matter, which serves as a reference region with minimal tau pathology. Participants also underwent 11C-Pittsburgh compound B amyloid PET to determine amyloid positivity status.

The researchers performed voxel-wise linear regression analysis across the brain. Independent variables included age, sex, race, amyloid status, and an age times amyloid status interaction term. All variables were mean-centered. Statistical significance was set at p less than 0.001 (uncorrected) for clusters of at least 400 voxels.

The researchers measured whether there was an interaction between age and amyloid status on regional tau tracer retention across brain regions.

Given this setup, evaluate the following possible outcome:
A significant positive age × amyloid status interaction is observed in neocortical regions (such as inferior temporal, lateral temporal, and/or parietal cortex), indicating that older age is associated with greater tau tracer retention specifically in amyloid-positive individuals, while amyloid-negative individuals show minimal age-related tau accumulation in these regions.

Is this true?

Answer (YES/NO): YES